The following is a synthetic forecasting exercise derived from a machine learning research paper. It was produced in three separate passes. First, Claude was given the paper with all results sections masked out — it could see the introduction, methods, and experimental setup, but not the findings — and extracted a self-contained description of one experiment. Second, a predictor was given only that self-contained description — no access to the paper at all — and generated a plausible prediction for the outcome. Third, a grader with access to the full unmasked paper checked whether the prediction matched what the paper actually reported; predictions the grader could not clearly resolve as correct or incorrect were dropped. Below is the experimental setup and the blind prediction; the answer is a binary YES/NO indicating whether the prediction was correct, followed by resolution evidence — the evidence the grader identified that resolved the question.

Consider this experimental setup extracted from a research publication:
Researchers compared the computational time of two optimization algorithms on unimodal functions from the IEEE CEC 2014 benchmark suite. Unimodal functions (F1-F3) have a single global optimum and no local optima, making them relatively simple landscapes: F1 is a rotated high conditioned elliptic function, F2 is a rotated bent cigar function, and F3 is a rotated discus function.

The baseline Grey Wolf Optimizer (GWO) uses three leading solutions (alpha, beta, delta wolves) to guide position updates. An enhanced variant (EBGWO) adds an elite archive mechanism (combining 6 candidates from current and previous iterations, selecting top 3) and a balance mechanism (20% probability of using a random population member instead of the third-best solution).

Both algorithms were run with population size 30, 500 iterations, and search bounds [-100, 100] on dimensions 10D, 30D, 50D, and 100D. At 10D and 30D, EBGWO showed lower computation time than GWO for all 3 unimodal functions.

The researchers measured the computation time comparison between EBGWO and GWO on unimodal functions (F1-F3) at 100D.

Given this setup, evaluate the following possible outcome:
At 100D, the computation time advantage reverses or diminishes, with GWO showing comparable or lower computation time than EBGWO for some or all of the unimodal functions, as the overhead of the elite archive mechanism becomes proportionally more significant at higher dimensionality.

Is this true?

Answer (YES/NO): YES